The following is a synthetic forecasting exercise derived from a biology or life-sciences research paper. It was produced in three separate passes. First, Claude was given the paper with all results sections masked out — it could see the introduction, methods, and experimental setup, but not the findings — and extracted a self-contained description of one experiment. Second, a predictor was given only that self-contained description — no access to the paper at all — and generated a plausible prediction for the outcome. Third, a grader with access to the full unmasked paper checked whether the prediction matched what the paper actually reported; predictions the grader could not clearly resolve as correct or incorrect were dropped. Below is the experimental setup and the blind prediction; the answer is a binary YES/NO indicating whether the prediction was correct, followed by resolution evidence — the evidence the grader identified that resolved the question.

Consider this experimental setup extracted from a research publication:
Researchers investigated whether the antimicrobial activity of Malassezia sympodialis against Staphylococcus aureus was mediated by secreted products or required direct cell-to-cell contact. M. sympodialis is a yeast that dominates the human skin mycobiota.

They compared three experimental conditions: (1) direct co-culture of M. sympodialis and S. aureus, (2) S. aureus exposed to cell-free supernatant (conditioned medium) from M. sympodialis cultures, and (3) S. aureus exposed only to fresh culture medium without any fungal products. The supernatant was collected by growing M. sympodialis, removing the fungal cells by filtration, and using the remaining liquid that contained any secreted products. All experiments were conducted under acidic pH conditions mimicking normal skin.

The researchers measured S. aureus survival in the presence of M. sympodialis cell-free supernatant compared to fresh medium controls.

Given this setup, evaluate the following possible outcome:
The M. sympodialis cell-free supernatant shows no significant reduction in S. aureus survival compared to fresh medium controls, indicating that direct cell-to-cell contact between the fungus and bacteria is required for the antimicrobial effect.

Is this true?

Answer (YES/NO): NO